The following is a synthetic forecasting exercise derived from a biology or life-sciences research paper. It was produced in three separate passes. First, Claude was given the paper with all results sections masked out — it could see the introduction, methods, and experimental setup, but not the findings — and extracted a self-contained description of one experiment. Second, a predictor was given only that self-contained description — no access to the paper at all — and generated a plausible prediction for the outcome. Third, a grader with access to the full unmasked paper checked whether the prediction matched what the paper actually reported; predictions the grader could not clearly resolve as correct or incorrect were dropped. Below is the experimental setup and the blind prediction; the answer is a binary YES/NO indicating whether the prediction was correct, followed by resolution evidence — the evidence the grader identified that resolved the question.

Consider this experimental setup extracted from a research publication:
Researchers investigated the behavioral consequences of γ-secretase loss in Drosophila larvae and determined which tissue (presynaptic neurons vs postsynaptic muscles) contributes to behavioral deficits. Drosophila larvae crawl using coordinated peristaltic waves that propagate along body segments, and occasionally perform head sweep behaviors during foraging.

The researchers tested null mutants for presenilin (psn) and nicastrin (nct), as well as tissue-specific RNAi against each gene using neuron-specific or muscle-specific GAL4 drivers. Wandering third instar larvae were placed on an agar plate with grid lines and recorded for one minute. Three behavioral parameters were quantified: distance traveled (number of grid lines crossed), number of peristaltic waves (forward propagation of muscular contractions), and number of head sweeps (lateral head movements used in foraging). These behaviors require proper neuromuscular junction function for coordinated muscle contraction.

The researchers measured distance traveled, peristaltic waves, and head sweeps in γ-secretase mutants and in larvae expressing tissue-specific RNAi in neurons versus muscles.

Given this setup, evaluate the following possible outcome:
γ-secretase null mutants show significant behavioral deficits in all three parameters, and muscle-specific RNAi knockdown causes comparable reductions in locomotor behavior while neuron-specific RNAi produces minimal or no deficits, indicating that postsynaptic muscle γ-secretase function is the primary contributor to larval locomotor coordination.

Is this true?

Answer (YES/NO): NO